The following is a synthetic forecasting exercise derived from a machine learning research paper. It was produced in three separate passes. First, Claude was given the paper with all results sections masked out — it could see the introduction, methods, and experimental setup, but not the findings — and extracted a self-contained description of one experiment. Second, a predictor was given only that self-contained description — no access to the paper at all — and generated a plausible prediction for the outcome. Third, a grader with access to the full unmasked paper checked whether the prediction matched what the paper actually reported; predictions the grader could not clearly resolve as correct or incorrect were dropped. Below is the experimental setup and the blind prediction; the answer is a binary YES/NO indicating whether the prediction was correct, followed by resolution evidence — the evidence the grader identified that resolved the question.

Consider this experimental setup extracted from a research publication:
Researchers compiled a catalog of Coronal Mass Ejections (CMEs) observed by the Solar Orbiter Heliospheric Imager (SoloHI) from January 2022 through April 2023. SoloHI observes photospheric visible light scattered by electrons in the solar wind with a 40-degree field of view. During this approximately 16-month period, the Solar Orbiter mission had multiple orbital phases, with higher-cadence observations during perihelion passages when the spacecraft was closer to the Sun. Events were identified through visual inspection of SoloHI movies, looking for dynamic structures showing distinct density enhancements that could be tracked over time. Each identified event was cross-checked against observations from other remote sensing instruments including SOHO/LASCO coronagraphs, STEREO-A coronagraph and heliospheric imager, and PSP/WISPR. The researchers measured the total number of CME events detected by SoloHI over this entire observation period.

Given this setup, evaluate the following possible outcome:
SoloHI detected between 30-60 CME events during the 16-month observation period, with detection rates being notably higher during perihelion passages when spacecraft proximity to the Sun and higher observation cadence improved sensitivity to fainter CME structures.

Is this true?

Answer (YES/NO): NO